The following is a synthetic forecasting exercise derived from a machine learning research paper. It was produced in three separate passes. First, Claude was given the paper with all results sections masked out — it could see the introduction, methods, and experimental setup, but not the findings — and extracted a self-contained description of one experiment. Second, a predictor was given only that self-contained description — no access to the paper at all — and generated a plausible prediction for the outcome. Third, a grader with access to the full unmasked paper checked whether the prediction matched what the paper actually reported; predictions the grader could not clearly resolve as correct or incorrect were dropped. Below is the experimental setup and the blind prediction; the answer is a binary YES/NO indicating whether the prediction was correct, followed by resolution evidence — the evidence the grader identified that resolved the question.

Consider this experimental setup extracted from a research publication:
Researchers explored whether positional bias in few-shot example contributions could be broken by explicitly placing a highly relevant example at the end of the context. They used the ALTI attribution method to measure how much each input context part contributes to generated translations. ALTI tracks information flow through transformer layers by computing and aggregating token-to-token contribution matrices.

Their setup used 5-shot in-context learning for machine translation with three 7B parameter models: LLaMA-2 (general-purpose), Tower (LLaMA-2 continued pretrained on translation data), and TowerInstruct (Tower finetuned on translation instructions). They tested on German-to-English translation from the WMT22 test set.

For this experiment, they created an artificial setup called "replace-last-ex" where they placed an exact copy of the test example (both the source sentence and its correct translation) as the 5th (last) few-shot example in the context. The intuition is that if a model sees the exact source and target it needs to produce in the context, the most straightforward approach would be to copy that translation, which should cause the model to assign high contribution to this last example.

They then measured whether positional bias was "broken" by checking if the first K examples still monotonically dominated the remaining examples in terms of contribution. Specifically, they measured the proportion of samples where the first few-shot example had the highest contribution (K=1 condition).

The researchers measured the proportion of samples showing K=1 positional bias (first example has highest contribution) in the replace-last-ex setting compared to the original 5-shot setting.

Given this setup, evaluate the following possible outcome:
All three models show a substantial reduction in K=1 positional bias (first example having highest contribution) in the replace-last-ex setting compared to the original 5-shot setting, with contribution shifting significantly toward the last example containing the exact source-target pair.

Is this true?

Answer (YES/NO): NO